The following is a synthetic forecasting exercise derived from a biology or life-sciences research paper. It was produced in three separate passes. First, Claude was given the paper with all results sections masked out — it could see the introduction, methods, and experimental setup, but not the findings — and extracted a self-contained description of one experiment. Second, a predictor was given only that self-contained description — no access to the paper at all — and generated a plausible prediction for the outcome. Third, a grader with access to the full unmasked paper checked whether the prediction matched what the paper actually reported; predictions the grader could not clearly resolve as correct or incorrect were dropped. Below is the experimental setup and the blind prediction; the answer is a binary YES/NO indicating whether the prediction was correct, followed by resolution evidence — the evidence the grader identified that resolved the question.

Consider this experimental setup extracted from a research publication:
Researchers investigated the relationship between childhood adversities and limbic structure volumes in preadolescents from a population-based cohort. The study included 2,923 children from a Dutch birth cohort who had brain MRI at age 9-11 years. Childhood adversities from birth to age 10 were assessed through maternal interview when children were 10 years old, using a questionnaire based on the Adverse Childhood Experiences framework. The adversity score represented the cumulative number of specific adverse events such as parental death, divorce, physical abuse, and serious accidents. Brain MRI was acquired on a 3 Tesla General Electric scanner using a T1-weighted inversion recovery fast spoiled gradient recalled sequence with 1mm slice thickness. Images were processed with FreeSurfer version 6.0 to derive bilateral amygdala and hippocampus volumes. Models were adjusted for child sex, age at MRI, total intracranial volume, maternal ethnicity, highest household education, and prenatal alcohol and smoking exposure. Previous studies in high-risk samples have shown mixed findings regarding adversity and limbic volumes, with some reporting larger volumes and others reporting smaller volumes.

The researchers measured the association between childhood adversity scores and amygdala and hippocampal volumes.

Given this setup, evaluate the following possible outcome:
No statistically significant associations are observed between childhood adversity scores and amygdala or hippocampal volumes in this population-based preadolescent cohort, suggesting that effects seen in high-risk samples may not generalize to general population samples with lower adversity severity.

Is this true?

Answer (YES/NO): YES